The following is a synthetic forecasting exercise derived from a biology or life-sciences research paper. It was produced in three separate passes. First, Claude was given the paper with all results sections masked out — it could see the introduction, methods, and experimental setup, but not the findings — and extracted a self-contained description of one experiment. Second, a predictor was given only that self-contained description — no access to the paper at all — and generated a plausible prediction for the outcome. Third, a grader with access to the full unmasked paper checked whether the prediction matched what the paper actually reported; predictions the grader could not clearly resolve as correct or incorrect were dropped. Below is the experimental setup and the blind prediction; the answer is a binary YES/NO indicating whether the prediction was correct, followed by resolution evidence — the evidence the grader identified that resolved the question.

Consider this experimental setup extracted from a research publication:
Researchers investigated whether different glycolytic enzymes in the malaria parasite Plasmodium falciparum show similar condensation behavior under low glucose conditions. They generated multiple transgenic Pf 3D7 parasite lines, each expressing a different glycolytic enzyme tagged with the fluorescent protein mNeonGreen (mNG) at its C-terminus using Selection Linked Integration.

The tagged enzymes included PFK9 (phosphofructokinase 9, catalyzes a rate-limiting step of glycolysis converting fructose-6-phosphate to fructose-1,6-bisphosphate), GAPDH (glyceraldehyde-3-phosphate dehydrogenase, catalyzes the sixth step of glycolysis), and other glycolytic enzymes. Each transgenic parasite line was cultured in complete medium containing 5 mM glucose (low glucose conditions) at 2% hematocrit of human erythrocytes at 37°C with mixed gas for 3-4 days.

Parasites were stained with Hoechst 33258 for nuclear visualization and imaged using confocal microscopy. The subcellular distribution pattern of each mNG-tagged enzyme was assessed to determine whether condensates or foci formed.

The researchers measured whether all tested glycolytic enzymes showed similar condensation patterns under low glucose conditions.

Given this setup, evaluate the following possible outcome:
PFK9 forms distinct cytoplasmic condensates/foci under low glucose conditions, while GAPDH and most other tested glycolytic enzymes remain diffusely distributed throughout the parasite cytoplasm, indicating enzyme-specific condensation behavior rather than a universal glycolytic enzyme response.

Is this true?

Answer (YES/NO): NO